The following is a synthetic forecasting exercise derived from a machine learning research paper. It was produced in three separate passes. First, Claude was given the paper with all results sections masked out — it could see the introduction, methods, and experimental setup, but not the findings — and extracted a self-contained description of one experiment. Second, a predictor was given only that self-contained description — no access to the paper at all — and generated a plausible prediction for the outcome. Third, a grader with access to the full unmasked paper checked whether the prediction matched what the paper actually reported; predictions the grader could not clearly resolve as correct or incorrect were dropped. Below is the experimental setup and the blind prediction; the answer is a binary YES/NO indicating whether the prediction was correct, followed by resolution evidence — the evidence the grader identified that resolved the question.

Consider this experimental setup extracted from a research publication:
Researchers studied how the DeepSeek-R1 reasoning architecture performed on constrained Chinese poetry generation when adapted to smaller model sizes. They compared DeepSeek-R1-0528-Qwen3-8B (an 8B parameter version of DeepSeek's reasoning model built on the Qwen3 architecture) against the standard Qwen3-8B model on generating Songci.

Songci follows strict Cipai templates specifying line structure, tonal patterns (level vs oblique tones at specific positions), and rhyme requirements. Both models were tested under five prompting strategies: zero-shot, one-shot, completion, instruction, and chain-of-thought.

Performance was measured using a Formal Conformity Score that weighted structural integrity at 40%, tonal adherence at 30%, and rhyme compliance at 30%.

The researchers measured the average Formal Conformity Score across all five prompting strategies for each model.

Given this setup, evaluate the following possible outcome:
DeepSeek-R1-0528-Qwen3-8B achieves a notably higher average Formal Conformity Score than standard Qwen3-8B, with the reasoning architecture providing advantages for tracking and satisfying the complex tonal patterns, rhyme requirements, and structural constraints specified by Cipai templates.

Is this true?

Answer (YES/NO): NO